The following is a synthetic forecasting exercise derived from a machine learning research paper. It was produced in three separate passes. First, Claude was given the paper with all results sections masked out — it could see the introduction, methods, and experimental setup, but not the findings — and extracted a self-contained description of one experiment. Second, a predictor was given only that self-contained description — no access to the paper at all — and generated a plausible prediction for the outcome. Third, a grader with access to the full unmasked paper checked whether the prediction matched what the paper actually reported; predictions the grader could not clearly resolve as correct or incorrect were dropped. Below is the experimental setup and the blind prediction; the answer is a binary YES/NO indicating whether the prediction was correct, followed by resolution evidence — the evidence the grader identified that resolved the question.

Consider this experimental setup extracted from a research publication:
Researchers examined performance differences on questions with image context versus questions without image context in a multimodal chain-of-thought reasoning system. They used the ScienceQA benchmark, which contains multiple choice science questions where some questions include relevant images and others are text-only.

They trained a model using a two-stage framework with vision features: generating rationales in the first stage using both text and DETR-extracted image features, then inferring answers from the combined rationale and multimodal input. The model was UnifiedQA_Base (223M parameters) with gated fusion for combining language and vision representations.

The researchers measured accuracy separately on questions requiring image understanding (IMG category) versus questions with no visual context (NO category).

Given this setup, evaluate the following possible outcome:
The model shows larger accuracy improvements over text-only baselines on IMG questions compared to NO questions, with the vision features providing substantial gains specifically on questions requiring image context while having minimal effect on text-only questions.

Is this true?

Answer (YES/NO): NO